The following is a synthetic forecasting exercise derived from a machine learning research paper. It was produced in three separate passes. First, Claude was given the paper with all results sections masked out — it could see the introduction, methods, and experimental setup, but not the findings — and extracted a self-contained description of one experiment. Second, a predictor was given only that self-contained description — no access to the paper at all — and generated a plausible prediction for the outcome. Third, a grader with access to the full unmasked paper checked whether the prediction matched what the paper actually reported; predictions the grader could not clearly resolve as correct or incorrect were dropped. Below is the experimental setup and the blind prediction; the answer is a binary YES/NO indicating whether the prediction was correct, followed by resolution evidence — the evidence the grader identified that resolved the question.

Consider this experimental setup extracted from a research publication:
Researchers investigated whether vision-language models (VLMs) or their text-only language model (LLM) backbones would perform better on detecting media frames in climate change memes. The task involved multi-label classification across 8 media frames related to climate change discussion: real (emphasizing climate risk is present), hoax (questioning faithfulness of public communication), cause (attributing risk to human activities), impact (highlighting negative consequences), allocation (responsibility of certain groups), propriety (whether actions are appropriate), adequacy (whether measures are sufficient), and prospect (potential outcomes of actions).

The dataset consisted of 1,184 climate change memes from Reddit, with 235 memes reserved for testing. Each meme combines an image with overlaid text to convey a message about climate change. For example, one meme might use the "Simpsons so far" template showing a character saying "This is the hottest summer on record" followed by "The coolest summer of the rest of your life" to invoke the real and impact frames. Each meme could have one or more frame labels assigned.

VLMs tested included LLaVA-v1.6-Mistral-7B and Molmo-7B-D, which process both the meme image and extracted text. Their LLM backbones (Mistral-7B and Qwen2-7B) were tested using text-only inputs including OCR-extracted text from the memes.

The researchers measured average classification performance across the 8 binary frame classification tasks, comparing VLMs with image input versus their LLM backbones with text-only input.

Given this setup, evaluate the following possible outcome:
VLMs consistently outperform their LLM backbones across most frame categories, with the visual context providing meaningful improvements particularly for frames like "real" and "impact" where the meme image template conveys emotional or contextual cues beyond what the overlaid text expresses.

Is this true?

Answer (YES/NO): NO